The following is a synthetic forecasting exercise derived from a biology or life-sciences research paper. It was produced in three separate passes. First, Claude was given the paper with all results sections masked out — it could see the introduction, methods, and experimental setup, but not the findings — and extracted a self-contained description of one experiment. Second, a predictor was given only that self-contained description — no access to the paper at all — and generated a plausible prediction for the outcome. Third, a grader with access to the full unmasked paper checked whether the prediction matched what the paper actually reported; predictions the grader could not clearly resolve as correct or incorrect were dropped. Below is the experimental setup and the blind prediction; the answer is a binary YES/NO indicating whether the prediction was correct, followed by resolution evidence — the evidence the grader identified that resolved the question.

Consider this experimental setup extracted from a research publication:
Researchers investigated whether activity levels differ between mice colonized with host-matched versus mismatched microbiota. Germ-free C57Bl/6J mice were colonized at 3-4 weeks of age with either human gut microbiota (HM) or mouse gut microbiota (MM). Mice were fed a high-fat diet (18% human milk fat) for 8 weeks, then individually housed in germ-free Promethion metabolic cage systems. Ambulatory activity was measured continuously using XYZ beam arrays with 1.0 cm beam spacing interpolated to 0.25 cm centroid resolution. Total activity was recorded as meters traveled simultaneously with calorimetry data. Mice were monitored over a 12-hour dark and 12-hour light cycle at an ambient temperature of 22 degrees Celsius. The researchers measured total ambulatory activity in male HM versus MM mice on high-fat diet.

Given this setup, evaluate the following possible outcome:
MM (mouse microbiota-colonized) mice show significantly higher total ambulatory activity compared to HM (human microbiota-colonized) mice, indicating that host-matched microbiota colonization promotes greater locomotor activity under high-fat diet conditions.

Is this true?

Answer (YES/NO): NO